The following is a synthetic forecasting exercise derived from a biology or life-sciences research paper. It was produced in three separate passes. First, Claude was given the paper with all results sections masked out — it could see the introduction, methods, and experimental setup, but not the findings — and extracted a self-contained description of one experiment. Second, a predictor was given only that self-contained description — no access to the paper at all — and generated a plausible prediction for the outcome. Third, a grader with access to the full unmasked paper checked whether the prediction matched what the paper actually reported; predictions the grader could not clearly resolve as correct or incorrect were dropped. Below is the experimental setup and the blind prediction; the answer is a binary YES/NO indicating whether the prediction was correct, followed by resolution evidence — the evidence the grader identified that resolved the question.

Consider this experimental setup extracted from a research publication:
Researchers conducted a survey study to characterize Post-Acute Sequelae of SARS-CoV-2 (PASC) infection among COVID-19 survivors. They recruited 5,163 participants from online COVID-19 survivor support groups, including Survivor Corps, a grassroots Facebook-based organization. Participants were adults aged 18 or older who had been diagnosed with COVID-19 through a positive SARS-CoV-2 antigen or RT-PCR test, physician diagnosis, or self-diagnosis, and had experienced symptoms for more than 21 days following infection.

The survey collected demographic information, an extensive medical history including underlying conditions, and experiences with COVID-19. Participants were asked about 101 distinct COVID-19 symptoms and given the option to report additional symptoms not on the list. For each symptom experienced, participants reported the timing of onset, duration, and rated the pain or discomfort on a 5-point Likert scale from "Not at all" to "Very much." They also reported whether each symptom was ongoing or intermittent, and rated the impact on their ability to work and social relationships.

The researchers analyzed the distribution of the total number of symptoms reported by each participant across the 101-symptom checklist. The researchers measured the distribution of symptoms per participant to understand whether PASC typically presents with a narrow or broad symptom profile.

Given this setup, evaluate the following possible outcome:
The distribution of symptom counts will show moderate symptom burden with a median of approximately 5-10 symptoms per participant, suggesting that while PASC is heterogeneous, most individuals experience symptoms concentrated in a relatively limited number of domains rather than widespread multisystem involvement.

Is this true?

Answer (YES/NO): NO